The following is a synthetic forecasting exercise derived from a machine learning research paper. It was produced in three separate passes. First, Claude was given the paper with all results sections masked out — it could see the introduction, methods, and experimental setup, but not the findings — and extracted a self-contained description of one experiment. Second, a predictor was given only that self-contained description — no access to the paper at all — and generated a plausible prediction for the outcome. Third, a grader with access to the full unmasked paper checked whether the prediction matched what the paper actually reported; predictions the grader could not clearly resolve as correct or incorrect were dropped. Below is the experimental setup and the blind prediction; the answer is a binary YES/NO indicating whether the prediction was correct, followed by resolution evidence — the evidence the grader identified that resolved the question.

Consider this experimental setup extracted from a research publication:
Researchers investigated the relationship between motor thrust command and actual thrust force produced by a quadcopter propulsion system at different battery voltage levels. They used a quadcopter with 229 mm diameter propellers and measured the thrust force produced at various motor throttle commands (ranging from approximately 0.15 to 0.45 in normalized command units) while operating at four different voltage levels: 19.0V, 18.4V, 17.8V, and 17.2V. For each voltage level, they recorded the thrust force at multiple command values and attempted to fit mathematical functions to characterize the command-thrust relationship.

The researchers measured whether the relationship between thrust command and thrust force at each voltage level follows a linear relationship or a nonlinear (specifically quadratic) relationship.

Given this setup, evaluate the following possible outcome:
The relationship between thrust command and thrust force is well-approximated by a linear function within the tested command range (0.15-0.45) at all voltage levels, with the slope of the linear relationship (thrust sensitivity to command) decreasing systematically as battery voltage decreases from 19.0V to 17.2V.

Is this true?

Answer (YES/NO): NO